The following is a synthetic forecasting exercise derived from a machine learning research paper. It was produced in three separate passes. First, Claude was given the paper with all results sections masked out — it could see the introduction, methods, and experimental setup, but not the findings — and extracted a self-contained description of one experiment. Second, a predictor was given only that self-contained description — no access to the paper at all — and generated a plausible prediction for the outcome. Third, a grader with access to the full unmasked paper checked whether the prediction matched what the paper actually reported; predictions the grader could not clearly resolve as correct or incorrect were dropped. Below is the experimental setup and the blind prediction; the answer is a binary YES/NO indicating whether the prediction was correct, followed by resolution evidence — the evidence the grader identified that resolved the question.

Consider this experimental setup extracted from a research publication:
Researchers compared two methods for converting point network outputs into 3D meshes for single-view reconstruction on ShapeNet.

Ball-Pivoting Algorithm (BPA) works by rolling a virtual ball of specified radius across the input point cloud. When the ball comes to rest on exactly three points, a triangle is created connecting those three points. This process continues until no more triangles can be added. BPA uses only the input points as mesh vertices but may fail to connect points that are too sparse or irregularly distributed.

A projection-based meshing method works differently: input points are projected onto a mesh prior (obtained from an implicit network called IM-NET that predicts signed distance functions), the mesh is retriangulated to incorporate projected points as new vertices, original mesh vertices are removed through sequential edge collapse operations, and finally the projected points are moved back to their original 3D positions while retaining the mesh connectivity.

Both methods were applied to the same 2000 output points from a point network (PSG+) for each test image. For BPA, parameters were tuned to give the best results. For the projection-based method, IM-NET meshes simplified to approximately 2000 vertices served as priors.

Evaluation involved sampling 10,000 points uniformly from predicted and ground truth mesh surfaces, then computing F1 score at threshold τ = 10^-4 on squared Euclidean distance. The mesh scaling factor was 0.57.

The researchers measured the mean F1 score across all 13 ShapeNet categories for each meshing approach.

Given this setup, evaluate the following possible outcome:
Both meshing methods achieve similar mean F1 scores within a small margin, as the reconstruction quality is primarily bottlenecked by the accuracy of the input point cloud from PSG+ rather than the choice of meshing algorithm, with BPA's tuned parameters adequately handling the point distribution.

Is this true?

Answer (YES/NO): NO